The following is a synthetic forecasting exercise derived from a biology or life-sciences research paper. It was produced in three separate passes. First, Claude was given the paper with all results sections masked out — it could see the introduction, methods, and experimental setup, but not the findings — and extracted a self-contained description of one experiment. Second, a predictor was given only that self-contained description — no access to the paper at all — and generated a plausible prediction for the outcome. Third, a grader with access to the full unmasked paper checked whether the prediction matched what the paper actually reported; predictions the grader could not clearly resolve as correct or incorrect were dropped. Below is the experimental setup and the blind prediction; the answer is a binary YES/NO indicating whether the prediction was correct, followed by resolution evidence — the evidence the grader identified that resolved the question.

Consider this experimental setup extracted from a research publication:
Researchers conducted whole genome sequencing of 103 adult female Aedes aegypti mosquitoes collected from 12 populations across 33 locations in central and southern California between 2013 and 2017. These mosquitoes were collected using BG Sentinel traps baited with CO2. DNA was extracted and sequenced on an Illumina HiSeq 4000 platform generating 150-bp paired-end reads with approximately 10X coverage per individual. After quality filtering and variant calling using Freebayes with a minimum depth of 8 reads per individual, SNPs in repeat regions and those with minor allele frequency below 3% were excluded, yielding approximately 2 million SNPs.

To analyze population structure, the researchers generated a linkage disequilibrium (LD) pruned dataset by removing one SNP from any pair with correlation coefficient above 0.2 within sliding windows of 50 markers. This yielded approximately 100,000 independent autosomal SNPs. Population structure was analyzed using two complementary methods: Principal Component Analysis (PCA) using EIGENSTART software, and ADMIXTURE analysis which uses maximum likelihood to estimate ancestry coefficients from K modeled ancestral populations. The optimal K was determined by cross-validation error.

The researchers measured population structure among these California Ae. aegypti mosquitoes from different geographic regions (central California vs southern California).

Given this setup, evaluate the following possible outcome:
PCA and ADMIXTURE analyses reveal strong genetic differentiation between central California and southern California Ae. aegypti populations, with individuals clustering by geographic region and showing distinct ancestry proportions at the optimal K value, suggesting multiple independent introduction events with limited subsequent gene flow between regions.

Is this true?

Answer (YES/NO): YES